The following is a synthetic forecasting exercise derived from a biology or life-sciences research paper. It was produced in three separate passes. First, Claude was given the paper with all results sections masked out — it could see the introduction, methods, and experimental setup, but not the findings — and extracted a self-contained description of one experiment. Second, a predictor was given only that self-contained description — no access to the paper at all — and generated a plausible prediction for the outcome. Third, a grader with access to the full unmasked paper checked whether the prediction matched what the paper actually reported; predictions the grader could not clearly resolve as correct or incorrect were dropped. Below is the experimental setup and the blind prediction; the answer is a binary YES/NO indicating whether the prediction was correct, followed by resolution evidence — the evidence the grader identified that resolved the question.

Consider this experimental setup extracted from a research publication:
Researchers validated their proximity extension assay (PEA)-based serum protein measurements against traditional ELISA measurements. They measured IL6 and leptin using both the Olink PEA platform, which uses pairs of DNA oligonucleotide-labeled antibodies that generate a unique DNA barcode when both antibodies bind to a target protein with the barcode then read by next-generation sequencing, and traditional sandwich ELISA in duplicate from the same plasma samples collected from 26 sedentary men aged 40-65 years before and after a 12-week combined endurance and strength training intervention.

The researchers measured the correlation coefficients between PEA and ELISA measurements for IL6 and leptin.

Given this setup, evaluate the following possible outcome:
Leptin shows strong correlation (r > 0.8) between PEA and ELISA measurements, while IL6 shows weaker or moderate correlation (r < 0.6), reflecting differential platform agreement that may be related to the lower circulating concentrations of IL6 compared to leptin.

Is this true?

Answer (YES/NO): NO